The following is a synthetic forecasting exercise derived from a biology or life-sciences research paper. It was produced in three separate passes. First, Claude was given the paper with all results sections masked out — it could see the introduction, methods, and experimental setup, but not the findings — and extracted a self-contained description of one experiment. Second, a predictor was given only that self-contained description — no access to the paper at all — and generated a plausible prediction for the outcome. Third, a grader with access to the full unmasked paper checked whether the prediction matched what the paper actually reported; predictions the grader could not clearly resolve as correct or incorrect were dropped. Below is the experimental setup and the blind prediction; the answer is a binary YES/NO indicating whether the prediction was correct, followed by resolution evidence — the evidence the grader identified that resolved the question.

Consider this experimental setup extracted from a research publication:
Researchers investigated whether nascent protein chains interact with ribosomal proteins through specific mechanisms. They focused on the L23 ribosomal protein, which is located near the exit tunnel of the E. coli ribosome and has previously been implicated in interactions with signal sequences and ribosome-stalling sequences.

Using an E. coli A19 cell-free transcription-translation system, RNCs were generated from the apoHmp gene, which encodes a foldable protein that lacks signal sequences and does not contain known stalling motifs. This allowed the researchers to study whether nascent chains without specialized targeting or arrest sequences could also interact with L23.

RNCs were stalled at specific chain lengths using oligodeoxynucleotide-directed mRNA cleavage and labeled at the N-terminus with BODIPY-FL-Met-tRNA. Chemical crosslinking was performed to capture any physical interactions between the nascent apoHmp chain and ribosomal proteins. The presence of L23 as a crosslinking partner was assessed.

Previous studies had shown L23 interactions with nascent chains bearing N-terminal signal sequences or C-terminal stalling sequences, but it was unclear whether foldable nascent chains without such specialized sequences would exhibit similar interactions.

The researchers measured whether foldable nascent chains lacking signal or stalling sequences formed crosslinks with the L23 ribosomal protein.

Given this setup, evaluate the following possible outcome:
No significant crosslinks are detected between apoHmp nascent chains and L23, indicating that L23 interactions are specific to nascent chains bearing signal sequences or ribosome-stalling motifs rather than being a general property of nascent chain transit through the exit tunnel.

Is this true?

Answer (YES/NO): NO